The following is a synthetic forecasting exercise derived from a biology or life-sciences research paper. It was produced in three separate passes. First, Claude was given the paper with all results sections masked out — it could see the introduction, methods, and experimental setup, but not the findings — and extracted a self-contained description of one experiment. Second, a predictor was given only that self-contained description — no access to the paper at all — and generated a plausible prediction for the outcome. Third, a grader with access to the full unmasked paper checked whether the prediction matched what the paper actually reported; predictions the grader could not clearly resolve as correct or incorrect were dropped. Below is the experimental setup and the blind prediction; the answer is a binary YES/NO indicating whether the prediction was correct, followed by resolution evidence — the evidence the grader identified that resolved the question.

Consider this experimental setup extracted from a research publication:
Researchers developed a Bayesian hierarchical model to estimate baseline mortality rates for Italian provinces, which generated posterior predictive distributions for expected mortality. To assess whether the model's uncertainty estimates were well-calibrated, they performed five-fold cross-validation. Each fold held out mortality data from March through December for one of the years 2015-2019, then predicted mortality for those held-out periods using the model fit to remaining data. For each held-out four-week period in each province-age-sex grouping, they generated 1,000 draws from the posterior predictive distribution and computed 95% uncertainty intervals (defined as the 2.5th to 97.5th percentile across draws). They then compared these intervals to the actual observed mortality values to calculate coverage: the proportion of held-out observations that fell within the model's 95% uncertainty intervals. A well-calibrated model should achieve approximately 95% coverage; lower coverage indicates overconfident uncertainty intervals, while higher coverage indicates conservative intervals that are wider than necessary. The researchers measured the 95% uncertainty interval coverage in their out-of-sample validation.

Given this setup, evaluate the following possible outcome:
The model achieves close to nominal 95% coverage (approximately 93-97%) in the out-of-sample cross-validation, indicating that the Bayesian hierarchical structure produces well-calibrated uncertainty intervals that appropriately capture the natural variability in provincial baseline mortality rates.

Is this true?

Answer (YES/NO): NO